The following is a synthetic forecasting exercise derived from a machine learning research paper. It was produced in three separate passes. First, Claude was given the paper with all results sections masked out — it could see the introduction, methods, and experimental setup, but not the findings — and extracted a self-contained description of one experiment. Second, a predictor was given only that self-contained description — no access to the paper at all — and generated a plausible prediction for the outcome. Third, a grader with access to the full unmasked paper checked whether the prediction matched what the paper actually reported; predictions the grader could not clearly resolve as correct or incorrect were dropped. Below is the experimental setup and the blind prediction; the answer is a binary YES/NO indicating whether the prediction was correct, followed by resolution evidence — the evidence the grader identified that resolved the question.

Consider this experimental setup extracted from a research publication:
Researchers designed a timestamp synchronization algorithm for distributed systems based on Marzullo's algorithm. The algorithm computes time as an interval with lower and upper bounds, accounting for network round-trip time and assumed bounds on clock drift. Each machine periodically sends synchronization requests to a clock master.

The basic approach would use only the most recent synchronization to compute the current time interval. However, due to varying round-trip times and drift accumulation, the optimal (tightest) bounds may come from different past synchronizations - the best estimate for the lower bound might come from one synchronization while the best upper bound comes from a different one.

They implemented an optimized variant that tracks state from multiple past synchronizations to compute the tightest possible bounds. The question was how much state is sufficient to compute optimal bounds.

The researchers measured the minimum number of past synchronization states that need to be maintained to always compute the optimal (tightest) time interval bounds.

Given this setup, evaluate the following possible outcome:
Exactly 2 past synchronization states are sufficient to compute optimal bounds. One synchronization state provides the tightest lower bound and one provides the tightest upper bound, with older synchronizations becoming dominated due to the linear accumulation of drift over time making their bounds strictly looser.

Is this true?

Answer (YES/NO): YES